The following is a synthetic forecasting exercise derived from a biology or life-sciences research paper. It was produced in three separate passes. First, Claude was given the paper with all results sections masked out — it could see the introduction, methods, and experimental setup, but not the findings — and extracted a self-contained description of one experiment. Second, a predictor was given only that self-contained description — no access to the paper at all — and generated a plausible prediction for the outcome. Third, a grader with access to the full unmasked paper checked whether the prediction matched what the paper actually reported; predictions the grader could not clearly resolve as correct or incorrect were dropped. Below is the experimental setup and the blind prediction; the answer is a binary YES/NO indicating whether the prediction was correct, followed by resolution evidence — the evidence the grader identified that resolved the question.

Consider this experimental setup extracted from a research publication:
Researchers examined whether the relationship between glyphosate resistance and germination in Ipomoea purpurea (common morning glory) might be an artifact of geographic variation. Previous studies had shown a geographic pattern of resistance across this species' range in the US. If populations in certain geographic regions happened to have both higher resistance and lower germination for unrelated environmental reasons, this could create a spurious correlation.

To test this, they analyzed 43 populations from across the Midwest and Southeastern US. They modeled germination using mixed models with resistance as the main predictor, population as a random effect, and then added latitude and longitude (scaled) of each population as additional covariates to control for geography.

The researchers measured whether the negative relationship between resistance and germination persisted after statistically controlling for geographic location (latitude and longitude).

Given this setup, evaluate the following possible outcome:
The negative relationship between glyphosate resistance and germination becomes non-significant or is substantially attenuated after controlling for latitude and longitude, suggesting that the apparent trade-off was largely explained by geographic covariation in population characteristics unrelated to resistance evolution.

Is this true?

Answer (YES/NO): NO